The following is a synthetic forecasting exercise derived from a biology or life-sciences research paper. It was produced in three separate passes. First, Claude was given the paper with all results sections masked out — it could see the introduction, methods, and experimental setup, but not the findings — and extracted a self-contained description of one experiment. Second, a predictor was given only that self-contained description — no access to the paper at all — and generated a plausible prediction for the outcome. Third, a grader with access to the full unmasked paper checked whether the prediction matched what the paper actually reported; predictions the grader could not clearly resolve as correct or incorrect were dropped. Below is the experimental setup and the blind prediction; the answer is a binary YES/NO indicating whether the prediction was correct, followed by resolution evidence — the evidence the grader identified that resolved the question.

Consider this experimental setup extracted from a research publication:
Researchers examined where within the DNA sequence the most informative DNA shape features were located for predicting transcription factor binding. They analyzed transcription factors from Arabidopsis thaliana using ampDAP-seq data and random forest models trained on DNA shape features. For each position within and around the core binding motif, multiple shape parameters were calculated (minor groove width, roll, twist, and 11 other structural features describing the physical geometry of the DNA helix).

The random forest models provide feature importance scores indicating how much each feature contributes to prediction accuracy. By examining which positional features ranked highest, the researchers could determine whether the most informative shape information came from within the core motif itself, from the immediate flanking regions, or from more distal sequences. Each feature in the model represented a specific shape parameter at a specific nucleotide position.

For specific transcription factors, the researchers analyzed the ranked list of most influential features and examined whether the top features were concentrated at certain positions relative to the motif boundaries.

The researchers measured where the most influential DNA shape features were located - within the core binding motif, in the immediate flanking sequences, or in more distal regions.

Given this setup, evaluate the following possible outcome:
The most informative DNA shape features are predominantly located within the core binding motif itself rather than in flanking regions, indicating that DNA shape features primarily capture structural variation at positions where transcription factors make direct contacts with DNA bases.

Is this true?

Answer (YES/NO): YES